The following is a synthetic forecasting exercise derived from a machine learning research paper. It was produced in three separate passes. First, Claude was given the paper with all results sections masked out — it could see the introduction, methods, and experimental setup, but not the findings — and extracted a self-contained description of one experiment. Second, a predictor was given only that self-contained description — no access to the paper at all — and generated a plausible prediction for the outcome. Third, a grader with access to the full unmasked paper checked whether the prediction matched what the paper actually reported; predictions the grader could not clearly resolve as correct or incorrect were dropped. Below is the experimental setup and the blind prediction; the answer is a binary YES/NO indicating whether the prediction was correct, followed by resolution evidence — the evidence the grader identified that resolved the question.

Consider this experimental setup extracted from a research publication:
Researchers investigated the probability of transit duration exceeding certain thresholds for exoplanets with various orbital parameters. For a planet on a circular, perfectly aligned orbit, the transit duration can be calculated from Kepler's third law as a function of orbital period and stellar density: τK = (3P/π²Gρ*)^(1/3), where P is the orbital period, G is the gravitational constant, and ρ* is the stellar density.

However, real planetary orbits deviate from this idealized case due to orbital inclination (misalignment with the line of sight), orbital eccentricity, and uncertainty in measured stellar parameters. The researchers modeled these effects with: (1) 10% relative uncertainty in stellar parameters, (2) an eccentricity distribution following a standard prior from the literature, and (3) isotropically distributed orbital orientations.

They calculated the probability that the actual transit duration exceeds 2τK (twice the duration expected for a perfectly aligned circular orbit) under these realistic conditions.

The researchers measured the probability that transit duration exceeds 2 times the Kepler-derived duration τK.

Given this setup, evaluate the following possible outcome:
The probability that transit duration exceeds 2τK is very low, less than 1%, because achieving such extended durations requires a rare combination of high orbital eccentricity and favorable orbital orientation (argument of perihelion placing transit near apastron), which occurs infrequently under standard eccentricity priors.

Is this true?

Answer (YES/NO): YES